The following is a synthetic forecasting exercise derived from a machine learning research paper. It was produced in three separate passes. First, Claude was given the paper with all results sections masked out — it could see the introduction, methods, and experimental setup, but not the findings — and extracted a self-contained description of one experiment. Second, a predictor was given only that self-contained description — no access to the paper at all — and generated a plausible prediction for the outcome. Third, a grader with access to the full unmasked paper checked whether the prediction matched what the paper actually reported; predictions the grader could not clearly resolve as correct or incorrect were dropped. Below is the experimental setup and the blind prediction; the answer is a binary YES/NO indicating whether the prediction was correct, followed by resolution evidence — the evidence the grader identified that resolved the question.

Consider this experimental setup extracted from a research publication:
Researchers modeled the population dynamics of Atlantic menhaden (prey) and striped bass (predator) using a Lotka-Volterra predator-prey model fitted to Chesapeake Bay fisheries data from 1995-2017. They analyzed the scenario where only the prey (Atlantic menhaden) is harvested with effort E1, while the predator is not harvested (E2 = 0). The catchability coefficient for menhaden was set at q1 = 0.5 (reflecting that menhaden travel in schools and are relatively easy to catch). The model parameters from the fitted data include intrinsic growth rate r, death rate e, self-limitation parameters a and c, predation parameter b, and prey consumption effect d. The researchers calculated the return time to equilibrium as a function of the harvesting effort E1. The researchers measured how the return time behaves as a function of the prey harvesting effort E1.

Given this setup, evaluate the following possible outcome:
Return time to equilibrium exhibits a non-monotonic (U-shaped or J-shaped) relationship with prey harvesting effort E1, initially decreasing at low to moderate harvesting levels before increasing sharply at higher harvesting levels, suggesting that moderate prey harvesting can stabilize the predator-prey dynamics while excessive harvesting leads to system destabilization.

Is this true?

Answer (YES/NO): NO